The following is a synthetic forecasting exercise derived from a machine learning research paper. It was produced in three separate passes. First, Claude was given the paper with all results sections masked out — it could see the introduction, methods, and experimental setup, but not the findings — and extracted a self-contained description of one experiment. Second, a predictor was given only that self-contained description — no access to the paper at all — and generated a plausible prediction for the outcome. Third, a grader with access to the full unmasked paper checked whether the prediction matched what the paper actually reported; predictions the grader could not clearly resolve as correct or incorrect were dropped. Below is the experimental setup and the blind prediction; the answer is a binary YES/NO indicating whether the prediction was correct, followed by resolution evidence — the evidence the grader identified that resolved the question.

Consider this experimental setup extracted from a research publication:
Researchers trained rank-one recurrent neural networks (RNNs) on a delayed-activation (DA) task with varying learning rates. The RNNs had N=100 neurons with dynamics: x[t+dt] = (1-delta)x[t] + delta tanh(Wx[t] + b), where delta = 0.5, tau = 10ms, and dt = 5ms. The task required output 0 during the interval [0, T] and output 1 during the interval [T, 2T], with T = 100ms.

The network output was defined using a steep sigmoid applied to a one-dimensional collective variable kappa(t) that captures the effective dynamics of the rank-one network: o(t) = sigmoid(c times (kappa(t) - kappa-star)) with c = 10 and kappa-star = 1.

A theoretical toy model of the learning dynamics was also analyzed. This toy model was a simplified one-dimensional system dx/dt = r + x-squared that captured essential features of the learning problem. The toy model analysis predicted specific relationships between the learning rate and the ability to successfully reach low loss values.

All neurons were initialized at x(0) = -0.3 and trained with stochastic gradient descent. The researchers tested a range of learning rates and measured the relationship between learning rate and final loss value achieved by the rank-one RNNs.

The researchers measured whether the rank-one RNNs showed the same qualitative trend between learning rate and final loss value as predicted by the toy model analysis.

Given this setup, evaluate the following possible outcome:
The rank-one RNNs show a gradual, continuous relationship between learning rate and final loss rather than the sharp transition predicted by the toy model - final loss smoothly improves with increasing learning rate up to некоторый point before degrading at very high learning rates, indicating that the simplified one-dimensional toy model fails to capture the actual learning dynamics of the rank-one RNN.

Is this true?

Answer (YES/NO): NO